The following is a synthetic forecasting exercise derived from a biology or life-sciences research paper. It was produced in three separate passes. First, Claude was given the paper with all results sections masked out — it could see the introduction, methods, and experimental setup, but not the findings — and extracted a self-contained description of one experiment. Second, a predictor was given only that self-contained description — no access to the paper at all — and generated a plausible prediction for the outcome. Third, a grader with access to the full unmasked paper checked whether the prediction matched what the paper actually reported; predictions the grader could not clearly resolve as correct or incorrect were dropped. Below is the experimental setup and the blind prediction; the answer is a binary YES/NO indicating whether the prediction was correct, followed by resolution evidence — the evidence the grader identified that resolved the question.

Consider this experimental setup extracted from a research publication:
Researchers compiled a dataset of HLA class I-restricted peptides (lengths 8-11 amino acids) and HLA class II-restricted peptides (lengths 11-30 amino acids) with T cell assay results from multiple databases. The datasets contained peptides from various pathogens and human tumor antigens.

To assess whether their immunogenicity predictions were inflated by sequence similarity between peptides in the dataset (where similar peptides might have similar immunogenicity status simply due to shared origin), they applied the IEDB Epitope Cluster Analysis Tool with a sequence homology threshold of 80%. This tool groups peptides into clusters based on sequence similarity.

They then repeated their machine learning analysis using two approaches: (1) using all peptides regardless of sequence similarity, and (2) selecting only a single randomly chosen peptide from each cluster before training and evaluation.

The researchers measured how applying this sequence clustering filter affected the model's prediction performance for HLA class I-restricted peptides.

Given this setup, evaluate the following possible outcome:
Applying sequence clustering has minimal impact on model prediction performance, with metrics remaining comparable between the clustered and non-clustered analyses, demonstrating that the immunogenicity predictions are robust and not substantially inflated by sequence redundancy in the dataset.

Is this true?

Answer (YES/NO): NO